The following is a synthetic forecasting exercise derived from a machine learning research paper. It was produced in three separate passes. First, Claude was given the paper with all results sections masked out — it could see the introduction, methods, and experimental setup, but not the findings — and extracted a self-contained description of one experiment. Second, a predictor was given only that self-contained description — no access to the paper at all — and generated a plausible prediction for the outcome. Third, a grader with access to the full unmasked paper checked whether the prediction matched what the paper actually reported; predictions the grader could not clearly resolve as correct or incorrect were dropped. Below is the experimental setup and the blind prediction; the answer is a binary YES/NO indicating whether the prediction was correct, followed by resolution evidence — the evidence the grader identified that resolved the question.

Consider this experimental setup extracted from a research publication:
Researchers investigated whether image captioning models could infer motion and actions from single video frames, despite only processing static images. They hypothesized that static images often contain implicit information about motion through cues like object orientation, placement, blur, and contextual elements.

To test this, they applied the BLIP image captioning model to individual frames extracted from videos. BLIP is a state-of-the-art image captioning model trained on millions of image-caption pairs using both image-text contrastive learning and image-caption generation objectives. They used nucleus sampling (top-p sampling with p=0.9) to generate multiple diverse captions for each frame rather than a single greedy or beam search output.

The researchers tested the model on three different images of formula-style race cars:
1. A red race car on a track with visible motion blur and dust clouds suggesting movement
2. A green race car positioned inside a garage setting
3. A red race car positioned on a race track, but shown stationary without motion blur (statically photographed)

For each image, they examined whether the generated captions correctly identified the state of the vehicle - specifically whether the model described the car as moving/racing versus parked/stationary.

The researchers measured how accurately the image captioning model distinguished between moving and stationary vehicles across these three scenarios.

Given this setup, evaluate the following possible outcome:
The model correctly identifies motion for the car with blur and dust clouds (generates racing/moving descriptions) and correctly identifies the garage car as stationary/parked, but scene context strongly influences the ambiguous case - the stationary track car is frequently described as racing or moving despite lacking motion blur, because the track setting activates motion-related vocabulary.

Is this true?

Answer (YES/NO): YES